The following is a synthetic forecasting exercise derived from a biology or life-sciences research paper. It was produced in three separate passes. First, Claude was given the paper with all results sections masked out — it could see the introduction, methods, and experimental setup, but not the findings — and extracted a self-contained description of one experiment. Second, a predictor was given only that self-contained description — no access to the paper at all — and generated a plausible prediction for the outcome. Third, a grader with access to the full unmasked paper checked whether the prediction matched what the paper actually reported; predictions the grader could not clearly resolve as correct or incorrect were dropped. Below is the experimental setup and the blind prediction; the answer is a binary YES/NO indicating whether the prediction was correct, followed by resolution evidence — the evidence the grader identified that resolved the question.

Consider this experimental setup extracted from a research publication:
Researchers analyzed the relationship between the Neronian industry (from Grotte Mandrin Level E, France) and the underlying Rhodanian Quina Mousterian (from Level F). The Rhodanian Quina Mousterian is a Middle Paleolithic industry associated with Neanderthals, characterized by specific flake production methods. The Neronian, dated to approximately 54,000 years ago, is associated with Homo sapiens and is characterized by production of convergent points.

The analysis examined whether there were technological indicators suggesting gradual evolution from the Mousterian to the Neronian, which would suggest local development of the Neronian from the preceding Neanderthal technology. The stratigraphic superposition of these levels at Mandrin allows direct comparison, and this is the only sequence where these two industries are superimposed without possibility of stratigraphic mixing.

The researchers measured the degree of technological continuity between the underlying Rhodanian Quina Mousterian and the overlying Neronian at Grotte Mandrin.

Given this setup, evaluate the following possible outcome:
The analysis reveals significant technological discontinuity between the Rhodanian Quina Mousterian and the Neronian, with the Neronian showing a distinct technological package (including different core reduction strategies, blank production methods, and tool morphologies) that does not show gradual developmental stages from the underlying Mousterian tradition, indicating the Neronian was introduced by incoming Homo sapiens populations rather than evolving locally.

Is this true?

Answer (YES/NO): YES